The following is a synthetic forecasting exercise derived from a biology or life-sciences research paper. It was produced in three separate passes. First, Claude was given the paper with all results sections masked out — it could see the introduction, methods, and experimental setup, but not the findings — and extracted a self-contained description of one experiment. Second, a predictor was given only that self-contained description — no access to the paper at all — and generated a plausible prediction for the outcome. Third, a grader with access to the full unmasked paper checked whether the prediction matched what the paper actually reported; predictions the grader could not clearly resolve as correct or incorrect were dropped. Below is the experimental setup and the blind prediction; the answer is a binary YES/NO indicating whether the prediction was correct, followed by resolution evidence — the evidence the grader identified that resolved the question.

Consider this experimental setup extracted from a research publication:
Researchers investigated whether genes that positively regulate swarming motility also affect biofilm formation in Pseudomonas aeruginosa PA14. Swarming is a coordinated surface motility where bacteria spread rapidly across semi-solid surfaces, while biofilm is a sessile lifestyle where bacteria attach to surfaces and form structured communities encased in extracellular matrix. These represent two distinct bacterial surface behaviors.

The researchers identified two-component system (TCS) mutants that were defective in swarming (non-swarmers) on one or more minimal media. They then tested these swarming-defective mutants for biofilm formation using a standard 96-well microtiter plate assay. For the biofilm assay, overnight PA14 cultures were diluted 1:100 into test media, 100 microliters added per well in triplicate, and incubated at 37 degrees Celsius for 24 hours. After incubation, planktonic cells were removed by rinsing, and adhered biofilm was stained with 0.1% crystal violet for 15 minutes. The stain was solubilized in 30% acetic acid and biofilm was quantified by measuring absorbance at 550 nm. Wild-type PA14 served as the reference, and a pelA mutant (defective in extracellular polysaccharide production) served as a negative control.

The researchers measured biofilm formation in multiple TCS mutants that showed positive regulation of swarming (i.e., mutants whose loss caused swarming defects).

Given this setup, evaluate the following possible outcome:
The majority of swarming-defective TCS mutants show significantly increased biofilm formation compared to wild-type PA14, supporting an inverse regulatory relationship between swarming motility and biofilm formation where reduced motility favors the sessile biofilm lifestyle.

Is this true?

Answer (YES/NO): NO